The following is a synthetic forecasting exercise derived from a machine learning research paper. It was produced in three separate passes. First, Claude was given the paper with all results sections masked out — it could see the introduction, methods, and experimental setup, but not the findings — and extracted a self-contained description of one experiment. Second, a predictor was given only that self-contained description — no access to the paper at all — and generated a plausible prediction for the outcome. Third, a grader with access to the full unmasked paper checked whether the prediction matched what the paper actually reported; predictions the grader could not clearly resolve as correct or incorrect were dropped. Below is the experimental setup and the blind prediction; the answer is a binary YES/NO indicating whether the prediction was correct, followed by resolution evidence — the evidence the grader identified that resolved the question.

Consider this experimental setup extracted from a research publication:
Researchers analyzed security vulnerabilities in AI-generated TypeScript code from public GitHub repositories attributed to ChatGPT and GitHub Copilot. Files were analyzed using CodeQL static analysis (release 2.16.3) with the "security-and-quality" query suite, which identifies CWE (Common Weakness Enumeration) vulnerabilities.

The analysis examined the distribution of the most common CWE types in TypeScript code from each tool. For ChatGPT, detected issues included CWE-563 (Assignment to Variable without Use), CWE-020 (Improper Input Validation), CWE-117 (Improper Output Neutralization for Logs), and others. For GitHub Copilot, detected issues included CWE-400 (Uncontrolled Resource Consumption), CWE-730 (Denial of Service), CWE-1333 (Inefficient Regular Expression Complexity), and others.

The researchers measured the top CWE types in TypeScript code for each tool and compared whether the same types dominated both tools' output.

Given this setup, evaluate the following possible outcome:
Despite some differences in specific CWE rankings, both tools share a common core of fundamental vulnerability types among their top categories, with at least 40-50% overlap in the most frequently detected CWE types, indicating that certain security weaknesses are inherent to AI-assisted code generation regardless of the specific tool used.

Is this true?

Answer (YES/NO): NO